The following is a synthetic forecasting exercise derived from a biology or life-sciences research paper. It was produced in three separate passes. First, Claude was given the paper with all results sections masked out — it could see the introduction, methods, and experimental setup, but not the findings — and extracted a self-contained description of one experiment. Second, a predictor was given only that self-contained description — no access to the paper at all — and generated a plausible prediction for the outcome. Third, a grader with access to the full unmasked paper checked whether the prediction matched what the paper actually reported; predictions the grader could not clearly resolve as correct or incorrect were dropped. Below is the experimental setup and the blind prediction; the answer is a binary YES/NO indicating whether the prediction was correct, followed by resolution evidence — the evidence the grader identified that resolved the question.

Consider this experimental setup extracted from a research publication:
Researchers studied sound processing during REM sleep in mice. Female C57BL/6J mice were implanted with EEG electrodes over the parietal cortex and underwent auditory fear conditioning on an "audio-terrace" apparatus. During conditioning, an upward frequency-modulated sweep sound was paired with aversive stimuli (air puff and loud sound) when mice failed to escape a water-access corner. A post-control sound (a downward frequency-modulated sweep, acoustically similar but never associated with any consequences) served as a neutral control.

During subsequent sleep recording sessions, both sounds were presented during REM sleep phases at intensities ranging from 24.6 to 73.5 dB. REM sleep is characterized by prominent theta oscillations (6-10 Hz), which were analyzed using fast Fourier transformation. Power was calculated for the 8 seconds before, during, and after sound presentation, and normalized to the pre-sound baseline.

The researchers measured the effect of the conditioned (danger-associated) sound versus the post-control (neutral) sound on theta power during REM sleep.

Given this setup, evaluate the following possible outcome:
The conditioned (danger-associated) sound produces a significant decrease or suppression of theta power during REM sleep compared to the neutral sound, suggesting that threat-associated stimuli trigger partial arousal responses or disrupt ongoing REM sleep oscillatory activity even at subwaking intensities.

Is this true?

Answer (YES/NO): YES